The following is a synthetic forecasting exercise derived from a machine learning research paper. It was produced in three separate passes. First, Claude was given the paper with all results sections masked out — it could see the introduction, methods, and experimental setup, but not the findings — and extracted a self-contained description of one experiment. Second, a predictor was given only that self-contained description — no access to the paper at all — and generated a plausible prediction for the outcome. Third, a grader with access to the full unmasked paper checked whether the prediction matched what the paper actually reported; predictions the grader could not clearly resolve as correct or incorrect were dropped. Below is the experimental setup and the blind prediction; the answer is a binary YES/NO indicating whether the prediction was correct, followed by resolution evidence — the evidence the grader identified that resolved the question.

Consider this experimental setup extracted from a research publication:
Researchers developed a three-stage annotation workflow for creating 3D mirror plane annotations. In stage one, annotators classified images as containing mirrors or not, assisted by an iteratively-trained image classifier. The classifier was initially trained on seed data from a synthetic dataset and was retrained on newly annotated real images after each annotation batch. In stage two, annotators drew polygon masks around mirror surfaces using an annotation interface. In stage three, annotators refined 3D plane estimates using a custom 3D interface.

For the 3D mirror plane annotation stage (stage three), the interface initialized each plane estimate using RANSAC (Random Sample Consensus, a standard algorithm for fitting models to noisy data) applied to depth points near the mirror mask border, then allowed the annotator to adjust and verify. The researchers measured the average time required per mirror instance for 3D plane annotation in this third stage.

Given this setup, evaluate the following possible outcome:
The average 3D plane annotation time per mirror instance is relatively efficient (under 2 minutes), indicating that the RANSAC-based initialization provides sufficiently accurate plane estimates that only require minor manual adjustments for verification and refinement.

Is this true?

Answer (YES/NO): YES